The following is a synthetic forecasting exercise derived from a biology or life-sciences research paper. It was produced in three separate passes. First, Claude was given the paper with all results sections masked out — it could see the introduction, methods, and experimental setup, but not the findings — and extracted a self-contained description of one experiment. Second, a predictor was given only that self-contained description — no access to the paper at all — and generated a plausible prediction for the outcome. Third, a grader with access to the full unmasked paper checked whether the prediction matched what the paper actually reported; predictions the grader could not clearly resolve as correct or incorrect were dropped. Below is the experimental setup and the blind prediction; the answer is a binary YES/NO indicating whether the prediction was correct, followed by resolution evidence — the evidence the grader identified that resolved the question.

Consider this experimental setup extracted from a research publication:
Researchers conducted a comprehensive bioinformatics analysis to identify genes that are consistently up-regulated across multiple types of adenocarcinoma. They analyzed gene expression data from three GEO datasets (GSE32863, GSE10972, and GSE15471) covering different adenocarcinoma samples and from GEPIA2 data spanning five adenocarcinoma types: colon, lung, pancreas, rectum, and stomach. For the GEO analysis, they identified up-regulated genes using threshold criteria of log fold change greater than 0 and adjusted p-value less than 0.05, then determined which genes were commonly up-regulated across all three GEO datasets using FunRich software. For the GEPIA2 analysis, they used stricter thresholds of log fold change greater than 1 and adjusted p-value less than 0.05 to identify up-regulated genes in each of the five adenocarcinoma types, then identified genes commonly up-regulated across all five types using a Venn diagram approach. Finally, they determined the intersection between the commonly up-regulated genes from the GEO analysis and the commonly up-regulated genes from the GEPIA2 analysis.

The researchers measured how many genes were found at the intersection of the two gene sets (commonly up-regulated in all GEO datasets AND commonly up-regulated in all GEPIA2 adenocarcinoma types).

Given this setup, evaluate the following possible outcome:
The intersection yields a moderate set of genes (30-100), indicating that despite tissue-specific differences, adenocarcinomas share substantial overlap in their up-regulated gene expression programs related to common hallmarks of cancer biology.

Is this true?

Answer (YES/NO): NO